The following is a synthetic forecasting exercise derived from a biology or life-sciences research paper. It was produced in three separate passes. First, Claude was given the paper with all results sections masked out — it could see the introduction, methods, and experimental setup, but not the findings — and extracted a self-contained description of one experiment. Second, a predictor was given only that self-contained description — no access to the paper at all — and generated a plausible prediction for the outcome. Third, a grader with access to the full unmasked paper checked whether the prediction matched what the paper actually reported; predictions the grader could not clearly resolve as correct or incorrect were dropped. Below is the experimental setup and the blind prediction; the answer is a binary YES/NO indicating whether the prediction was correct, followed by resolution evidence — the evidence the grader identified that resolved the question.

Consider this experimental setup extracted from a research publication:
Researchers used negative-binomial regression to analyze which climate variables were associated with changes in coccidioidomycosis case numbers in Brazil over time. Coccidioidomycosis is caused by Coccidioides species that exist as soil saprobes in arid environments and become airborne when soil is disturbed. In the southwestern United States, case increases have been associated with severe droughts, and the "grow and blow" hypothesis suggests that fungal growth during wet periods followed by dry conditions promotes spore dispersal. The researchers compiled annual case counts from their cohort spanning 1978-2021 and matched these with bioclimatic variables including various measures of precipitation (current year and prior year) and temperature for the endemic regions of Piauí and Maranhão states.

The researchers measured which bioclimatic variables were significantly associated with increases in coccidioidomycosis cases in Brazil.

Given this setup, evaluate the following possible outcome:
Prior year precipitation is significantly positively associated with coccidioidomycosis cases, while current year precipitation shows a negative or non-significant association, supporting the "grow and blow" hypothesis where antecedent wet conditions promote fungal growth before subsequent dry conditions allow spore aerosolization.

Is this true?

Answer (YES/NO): NO